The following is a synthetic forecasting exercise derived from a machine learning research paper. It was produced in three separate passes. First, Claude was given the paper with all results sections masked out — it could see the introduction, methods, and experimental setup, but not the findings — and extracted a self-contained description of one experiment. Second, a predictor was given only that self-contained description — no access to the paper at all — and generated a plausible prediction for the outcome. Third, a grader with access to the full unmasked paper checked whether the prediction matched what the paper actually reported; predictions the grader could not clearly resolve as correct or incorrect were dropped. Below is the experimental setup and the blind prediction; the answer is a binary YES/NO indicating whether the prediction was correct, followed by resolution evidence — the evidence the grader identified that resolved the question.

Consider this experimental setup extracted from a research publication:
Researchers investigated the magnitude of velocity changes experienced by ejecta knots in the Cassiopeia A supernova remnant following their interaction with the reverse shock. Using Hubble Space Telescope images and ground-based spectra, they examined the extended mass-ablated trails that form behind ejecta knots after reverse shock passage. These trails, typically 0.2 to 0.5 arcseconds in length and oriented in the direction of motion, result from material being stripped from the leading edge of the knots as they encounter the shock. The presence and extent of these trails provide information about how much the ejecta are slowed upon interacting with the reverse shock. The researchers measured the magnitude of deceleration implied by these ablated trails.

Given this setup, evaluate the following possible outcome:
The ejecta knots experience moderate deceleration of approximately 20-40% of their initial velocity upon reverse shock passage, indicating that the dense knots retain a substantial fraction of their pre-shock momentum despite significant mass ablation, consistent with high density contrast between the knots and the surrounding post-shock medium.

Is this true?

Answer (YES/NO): NO